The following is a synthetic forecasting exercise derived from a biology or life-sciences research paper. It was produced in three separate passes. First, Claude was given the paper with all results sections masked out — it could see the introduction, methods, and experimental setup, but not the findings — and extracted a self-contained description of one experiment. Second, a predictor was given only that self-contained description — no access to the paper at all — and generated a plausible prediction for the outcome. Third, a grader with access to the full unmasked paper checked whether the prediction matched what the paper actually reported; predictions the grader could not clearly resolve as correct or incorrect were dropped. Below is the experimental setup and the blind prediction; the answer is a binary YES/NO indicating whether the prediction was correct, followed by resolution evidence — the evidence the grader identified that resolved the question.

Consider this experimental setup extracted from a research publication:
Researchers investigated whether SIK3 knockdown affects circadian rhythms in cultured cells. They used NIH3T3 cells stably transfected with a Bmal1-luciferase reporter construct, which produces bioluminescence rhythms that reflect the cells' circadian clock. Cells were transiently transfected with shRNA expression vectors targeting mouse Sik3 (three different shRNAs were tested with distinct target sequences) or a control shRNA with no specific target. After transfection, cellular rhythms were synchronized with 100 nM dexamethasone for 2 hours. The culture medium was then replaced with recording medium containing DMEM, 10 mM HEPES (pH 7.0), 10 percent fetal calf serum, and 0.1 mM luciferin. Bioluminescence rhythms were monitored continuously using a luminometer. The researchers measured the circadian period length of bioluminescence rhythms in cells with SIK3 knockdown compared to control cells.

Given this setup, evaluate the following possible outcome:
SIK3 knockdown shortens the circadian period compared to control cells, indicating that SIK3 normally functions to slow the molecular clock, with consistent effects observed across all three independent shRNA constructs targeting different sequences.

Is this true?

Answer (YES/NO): NO